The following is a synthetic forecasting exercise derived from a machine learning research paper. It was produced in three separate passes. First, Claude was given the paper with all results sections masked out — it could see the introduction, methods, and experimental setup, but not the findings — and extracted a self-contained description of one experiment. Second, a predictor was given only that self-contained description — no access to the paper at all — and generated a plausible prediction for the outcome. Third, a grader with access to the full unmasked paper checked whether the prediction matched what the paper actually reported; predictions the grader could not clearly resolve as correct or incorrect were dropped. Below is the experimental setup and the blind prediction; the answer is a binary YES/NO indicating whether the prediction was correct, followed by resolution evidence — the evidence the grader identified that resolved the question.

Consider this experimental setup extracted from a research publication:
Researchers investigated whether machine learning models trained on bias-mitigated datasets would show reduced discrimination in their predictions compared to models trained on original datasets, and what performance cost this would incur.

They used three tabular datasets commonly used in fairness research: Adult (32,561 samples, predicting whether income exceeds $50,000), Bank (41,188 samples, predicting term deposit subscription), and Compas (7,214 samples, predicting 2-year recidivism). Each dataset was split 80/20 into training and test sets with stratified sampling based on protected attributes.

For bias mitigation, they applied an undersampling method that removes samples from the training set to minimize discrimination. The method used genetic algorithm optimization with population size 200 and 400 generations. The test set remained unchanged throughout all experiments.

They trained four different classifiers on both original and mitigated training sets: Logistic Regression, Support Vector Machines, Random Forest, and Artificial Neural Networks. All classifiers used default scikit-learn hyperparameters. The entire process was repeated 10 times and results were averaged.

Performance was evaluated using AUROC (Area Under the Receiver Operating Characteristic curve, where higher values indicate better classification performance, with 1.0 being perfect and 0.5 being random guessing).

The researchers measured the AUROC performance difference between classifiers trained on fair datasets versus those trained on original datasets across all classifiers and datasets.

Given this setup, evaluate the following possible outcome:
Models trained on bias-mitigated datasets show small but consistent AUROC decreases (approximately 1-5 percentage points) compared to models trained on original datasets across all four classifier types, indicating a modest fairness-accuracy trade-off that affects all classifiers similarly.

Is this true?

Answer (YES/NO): NO